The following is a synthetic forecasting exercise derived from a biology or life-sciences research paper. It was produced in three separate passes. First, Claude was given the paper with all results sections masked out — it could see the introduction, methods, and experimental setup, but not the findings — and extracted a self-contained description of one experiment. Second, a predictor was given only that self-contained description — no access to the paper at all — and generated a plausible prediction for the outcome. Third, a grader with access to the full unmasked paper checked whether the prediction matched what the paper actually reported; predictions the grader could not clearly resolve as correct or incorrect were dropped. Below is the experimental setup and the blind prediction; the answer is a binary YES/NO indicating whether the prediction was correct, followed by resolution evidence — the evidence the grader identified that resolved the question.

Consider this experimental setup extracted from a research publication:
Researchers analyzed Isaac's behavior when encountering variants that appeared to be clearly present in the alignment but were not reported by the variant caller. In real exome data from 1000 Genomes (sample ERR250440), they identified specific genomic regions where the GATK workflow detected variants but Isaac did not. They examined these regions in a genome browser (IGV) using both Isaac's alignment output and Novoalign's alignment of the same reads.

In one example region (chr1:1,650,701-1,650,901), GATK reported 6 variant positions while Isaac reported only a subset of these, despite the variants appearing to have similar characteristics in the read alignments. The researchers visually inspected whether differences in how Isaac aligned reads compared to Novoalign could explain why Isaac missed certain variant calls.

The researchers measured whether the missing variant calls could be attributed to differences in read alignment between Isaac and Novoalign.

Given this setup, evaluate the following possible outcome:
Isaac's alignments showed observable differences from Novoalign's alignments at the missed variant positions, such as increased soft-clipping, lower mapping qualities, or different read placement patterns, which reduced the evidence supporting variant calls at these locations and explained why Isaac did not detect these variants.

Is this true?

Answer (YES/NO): NO